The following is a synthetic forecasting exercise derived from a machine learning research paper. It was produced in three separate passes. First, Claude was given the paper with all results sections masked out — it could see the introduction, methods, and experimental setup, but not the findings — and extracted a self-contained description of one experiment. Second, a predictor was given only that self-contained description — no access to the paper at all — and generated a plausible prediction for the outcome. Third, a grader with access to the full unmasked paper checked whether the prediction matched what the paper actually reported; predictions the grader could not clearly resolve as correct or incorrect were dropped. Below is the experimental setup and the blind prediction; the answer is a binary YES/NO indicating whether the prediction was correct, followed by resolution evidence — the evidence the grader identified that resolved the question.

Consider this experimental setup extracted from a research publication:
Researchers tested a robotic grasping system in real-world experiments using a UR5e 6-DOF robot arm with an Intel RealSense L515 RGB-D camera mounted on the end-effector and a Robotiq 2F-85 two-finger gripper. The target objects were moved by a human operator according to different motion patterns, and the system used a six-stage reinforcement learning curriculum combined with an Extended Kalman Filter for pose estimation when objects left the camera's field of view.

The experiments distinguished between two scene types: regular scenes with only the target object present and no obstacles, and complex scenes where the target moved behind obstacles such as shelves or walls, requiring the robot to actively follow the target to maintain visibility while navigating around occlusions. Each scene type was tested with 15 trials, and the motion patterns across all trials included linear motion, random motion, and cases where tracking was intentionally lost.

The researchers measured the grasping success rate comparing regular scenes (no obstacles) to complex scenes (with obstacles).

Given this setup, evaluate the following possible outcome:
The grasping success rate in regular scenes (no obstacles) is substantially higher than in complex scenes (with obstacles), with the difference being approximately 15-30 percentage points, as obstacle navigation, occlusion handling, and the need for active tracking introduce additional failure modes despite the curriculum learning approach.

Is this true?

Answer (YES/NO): NO